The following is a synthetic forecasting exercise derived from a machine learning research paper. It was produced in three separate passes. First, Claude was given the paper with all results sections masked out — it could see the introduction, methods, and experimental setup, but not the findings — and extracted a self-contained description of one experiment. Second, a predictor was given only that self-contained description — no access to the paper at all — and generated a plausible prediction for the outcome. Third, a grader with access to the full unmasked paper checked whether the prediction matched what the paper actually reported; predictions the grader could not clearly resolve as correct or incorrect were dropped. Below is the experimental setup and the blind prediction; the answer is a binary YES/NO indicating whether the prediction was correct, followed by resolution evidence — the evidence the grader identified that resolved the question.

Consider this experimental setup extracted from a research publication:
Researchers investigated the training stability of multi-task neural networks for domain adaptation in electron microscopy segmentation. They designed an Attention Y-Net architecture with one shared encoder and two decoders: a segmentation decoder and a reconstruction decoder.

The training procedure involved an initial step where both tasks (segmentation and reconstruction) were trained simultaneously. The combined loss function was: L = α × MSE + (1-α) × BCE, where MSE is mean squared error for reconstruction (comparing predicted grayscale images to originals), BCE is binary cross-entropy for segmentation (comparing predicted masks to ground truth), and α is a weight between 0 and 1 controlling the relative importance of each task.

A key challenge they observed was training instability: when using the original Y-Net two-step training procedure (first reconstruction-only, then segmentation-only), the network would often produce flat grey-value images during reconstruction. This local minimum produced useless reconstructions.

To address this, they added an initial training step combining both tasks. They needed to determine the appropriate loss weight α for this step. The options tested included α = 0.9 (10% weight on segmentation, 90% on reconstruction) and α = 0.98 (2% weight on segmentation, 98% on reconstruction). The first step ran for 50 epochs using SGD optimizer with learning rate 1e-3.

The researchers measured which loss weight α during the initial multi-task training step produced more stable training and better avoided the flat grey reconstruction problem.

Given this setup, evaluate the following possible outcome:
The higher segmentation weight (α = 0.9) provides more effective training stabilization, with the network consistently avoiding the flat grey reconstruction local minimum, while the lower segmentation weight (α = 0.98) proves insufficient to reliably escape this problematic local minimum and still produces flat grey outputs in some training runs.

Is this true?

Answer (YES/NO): NO